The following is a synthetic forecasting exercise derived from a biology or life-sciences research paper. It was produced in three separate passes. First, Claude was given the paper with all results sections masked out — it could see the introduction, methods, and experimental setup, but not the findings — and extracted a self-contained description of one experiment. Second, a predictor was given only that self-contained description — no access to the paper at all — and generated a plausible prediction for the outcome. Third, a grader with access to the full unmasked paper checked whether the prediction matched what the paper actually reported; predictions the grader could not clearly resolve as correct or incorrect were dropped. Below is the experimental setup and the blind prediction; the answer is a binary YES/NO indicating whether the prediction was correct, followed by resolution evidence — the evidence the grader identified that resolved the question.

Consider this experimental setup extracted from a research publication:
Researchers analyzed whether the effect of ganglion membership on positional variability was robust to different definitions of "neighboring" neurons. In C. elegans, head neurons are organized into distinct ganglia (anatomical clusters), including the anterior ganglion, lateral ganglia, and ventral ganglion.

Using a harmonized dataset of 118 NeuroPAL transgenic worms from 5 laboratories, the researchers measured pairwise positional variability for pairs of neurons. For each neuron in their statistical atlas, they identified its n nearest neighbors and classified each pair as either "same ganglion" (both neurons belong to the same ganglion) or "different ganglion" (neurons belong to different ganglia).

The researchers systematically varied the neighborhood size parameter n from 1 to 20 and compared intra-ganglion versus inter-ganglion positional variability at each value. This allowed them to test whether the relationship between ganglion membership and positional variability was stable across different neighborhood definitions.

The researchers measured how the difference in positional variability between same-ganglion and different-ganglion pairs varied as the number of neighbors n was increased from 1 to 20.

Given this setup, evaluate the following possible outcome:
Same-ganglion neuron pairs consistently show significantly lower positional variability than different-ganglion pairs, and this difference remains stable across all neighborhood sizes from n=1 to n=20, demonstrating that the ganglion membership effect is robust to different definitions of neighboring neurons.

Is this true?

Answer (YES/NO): YES